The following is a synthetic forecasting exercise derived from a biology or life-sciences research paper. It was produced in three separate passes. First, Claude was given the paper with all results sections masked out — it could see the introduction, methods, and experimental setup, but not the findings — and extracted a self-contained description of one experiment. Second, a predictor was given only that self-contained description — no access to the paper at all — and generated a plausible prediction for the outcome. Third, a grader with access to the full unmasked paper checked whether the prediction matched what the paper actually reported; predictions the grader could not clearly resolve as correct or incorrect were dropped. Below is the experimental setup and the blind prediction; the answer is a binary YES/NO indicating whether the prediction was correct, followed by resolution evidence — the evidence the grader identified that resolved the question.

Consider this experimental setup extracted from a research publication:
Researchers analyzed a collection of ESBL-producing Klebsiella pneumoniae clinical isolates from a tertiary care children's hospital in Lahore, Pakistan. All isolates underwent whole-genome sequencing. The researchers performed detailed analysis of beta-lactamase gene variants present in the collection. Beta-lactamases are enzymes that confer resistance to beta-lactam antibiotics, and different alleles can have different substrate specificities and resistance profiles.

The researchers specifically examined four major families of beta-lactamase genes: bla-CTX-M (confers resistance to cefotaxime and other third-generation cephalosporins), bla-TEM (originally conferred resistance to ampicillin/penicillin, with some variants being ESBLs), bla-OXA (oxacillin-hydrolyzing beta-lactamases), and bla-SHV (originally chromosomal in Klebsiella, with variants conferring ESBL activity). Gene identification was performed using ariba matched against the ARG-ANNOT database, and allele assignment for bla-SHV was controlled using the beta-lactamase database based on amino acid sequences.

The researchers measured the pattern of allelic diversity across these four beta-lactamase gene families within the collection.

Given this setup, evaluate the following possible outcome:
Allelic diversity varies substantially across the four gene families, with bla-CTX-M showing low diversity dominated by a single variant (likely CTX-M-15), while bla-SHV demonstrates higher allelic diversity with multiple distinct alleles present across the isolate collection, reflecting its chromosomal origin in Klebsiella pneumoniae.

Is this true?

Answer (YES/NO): YES